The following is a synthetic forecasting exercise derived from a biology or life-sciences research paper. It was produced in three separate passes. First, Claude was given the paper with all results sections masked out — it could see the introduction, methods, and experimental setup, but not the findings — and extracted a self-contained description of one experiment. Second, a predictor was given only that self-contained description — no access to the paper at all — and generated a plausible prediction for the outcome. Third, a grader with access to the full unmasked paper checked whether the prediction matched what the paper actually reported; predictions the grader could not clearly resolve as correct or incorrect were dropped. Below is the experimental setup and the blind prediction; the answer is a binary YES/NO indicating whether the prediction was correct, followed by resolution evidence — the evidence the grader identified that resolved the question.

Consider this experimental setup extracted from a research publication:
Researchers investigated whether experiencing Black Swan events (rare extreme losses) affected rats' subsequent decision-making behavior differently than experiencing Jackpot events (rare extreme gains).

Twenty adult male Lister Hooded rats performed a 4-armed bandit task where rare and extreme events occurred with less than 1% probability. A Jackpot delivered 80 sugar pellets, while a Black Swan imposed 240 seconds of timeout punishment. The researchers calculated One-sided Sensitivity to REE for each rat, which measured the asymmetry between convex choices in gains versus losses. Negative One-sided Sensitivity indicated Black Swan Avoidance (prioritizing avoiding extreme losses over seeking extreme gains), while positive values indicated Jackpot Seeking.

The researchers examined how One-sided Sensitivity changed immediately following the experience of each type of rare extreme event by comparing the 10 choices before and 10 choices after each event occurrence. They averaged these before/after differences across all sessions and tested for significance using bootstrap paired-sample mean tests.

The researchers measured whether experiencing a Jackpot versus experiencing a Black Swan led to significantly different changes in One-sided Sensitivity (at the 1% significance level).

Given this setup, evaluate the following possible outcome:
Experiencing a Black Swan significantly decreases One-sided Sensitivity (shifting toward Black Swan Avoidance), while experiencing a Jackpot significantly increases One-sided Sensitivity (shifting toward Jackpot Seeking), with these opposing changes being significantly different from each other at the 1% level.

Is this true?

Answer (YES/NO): NO